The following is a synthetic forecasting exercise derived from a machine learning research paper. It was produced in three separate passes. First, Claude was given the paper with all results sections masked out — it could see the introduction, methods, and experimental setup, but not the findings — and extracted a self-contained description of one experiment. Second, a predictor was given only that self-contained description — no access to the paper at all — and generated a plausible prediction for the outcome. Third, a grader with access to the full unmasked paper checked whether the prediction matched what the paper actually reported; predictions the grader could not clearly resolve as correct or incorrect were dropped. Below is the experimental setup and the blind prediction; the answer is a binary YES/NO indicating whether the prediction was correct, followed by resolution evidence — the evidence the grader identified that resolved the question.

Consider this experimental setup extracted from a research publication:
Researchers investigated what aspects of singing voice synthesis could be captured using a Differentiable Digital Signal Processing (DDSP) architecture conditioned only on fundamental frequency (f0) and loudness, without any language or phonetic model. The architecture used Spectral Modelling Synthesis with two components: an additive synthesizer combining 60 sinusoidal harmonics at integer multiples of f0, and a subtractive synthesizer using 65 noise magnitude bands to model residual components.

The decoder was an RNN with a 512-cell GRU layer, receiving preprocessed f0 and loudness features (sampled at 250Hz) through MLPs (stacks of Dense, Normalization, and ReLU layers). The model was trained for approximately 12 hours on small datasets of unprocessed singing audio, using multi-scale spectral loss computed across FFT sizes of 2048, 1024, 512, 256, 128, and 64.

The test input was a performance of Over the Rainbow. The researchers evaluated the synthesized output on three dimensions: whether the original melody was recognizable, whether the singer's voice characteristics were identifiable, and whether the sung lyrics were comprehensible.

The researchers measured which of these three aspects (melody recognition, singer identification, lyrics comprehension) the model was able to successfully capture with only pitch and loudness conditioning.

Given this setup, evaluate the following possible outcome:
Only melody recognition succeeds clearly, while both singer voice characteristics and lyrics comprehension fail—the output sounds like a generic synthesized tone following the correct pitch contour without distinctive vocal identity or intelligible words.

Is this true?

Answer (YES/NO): NO